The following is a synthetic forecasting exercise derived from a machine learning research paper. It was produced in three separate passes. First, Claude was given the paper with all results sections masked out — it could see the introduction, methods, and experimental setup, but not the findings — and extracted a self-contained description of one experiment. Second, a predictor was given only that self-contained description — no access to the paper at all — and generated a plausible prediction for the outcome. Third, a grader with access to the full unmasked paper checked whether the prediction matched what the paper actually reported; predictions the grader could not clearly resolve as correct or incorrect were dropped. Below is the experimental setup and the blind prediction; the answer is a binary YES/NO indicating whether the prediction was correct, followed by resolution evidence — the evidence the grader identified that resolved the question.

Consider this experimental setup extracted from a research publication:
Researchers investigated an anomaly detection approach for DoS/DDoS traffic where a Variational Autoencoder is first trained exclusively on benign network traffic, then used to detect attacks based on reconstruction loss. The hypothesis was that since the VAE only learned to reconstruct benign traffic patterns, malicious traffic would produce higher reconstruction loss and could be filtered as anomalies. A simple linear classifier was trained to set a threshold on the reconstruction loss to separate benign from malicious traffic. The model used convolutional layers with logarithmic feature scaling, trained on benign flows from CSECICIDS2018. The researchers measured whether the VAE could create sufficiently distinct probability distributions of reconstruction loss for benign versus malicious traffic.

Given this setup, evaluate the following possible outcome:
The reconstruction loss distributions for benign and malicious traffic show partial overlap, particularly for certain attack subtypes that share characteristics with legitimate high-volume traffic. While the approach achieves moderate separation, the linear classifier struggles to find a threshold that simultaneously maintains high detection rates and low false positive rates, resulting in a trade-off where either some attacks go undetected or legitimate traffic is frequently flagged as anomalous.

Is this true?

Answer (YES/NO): YES